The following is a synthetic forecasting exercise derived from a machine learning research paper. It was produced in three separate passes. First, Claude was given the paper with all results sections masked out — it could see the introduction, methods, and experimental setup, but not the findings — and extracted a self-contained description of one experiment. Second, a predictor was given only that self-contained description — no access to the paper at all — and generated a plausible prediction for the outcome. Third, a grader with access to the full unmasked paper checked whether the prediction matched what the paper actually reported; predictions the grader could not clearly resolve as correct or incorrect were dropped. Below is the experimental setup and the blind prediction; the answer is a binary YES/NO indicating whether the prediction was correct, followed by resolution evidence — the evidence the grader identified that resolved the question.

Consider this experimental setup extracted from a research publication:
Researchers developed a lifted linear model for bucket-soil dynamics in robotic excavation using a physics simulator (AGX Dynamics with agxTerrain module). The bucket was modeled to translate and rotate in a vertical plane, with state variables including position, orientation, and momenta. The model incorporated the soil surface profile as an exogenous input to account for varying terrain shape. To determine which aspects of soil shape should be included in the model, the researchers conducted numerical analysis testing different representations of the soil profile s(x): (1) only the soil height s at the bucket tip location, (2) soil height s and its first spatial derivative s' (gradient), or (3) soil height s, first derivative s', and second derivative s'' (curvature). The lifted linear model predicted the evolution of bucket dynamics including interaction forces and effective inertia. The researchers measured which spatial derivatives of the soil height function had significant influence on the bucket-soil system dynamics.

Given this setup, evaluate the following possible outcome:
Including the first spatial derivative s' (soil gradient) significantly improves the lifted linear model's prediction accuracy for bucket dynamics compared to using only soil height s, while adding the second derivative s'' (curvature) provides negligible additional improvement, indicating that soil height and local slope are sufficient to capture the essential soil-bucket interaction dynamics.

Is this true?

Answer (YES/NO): YES